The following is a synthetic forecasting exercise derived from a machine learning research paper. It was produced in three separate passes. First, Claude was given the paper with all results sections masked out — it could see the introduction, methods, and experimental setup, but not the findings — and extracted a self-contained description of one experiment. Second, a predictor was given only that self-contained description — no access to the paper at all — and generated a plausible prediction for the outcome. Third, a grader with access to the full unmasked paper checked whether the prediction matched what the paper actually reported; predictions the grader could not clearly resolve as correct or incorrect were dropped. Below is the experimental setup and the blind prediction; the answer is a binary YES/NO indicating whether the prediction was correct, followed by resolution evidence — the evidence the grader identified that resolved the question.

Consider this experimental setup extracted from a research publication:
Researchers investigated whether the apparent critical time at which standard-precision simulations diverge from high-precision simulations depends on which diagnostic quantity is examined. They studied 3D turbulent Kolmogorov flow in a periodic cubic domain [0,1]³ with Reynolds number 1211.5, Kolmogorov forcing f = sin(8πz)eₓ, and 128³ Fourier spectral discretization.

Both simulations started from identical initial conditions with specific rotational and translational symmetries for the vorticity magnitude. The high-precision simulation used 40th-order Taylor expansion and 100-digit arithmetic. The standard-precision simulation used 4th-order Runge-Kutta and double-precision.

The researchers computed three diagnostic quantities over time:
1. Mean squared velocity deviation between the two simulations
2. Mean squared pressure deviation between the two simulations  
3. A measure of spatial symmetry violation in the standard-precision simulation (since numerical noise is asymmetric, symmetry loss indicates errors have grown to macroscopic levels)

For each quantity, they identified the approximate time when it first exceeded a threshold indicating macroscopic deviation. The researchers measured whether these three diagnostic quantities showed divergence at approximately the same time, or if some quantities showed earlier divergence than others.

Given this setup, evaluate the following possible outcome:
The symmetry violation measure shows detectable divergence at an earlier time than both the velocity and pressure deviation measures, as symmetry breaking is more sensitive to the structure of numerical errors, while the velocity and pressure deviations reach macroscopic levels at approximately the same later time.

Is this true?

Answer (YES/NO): YES